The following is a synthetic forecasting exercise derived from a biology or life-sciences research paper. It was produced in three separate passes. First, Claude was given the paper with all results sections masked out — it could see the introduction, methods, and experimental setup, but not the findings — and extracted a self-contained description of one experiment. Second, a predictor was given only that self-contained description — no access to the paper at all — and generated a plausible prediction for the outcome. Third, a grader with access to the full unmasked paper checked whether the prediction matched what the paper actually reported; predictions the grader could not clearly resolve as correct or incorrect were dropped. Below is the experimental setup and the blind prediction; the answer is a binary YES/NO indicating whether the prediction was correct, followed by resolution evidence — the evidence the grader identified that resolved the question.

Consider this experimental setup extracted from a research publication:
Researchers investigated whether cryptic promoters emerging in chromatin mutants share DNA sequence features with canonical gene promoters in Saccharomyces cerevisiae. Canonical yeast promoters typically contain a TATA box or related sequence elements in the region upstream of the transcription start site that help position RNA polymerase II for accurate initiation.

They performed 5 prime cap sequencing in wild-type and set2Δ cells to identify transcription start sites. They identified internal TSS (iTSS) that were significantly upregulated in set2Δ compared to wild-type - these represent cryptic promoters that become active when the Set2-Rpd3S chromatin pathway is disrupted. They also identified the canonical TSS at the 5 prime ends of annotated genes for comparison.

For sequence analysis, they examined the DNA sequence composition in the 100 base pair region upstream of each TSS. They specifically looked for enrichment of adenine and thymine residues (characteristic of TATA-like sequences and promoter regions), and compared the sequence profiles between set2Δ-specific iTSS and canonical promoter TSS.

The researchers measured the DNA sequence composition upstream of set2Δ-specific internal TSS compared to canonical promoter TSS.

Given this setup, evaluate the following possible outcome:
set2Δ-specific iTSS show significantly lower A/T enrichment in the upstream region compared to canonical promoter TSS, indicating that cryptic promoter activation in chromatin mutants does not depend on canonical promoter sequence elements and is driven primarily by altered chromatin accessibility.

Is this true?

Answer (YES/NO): NO